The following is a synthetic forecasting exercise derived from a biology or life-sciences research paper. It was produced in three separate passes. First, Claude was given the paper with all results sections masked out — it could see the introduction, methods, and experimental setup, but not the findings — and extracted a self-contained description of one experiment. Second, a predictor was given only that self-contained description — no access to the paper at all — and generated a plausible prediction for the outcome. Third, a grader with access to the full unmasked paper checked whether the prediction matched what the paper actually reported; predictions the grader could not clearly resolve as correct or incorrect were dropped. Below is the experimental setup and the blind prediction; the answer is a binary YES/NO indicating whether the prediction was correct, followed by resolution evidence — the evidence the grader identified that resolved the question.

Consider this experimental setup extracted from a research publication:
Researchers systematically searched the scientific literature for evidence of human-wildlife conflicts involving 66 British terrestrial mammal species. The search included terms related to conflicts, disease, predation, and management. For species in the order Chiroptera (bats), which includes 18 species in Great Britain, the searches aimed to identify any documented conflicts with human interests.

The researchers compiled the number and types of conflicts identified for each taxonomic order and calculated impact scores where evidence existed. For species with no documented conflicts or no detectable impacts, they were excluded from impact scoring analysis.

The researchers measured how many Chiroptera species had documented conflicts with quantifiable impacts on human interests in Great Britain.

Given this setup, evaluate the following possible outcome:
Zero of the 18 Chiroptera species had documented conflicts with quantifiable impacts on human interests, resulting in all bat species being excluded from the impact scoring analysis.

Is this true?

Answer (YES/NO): NO